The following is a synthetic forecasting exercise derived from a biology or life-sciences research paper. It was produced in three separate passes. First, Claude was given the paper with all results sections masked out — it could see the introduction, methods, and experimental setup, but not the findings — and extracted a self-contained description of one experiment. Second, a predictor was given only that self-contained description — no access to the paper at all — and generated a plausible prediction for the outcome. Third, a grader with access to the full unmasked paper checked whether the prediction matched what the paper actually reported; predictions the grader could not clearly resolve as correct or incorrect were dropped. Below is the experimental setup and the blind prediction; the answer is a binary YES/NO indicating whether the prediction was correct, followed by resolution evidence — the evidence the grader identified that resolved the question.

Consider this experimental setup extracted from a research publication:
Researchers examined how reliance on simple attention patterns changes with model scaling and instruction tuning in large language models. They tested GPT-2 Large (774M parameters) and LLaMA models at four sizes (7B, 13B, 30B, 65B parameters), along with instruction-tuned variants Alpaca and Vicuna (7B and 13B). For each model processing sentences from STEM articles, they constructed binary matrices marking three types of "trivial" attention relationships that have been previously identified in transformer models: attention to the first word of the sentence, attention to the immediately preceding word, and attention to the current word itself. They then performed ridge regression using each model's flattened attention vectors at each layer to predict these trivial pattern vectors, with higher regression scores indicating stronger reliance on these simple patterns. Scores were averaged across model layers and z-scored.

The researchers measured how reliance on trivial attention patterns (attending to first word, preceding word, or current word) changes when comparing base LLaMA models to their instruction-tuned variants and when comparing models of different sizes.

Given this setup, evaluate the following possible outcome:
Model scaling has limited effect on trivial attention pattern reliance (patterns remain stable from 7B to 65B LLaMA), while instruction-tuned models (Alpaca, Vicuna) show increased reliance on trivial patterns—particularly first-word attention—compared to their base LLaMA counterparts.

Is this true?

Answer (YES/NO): NO